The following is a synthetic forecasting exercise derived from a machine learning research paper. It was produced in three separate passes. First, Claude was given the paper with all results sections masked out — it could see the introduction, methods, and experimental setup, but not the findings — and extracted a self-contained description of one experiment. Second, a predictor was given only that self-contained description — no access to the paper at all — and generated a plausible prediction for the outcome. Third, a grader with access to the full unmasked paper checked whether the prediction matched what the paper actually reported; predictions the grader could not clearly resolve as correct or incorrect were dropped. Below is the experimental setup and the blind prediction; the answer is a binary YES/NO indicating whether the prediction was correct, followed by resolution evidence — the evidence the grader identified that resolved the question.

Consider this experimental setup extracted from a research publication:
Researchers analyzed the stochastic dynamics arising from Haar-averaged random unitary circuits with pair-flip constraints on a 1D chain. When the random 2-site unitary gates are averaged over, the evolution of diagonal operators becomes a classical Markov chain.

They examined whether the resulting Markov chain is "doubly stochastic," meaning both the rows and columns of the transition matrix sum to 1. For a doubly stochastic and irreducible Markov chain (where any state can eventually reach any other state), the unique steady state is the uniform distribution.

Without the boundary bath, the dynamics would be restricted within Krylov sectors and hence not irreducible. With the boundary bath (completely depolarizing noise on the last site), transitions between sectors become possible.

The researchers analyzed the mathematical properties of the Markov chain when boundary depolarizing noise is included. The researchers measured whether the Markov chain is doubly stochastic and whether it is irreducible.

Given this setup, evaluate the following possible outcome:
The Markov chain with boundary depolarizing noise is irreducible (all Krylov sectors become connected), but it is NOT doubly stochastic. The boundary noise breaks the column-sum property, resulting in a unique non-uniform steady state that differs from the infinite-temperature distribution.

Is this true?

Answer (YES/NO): NO